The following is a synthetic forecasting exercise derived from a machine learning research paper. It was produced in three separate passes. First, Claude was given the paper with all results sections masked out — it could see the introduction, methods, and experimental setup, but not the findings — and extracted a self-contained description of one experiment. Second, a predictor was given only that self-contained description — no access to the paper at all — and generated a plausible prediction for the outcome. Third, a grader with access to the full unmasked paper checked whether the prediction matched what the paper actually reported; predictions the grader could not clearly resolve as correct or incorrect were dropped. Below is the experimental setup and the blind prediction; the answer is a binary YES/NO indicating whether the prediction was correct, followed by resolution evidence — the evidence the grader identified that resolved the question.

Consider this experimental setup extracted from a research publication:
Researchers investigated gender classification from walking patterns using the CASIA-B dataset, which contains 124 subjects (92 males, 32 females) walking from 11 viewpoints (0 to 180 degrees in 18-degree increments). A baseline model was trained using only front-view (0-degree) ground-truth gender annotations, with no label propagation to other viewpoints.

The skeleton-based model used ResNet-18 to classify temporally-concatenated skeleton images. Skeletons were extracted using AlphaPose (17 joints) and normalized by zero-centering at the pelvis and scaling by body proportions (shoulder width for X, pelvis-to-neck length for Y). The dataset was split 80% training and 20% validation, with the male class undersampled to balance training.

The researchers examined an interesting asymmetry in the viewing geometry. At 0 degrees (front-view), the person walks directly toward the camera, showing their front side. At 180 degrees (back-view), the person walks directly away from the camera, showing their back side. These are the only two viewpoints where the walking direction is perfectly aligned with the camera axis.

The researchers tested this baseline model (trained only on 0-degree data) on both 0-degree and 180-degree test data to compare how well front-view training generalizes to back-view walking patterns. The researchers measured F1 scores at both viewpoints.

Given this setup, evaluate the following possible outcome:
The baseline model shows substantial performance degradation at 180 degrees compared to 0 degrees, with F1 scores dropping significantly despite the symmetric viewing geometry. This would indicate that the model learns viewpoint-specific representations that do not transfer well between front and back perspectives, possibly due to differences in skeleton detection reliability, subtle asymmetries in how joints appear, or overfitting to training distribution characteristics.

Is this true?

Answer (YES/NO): NO